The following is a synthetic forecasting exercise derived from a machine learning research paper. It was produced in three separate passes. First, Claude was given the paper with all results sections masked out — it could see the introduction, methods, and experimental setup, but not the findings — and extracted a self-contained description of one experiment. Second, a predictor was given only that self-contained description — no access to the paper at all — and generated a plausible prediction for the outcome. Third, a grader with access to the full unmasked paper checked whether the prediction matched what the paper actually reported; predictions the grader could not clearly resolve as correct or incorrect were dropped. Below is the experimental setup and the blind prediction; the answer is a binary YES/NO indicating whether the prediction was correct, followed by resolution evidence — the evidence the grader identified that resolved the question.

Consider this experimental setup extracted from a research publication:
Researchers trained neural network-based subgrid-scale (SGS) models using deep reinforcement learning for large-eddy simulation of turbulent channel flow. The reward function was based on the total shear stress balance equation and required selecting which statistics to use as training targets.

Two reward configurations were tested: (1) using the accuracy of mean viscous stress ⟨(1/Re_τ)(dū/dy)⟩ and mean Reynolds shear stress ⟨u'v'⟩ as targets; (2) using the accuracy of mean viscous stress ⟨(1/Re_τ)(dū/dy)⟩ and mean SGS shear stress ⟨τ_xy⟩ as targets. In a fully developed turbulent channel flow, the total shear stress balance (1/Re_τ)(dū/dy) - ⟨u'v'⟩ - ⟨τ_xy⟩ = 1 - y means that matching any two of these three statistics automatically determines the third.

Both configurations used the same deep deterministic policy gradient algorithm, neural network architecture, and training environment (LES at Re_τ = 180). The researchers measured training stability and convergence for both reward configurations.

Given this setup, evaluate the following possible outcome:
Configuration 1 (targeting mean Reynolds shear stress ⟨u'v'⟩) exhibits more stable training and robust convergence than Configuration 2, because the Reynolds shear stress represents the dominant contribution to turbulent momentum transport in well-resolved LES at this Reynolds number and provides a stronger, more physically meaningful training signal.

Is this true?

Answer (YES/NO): NO